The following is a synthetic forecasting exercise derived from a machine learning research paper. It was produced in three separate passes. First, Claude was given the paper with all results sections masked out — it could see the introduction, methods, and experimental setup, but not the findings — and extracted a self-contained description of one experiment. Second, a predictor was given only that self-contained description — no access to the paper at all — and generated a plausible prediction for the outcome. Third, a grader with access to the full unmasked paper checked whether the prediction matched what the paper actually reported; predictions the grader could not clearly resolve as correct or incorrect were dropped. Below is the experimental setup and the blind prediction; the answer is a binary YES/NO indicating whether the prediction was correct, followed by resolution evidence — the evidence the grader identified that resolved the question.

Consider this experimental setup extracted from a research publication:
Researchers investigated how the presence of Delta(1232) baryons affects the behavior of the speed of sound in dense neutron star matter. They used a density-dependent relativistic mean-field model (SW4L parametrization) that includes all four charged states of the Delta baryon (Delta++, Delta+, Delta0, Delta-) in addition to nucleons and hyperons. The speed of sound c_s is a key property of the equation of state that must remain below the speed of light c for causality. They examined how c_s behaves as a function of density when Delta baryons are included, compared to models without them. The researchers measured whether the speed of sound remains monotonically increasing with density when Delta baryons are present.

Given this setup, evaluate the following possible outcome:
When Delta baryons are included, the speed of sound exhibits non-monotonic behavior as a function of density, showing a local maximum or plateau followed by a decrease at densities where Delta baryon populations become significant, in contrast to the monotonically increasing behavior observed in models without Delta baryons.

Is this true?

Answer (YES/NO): YES